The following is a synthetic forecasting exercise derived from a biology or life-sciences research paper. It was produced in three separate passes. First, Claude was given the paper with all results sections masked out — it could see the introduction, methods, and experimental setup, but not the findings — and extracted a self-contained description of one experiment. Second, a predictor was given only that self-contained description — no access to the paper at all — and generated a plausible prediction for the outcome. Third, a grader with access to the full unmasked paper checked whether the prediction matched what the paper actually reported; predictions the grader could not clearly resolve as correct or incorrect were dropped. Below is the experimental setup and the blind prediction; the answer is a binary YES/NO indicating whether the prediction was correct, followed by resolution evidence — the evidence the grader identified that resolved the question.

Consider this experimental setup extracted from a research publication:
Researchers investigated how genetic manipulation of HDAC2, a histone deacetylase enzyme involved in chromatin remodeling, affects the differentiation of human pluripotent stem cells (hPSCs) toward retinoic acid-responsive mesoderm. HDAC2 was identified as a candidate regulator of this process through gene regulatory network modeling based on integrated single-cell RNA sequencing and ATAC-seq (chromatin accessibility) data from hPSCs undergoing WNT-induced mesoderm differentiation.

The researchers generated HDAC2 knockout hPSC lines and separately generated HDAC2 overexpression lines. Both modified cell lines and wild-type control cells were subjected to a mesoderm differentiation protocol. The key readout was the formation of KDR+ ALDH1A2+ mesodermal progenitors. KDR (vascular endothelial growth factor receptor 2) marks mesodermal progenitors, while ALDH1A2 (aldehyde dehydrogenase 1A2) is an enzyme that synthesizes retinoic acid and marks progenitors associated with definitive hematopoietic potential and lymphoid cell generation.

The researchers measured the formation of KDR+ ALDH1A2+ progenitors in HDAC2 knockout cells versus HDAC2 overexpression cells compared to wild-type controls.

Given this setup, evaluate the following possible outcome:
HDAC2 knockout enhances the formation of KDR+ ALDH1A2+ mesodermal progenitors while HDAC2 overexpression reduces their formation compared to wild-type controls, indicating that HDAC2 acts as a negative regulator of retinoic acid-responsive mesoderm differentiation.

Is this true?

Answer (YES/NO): NO